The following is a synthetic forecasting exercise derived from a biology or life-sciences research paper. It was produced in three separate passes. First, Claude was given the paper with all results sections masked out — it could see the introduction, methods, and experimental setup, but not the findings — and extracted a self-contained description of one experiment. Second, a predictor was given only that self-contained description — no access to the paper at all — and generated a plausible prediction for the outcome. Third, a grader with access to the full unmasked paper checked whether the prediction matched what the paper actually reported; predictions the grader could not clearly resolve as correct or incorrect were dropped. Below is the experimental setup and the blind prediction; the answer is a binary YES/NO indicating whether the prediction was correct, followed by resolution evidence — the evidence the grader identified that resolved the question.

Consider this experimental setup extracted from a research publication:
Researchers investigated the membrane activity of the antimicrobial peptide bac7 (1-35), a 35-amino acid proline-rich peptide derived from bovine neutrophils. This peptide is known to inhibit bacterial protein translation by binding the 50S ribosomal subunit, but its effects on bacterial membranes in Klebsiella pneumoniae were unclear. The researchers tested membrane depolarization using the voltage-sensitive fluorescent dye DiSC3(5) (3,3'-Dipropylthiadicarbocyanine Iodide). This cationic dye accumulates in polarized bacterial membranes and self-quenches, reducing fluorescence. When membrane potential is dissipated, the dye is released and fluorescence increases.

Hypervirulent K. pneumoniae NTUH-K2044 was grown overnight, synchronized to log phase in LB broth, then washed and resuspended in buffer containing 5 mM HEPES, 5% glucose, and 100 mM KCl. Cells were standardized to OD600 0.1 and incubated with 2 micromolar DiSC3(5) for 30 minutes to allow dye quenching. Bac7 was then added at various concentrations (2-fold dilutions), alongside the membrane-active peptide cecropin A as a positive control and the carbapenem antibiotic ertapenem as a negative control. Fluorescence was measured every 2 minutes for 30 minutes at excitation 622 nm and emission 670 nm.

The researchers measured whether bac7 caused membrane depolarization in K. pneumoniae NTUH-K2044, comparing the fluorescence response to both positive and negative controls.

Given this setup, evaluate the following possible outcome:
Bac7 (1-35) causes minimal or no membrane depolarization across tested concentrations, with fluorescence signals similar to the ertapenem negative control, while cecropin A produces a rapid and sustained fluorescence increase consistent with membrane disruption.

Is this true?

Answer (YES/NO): NO